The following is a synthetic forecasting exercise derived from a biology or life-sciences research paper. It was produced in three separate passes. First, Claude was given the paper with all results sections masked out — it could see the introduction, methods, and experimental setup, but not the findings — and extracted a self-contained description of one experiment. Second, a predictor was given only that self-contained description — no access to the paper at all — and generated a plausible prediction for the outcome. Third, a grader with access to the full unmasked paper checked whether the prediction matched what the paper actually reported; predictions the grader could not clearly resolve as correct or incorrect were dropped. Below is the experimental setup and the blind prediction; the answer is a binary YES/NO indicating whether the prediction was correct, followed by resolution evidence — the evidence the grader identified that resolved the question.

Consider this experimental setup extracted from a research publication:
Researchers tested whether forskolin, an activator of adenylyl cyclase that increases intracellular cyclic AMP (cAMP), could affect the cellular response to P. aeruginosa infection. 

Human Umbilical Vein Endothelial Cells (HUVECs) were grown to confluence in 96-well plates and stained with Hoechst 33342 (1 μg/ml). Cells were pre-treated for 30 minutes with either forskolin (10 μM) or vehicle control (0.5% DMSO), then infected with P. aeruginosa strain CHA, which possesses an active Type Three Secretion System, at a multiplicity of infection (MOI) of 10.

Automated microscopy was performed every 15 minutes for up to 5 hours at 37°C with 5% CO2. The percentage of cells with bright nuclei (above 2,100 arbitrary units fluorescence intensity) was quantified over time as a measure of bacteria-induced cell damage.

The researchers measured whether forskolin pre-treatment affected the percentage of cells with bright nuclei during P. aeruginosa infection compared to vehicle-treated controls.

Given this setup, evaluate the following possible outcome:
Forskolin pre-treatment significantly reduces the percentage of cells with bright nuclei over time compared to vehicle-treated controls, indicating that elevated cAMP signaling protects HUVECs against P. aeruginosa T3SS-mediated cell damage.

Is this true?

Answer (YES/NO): YES